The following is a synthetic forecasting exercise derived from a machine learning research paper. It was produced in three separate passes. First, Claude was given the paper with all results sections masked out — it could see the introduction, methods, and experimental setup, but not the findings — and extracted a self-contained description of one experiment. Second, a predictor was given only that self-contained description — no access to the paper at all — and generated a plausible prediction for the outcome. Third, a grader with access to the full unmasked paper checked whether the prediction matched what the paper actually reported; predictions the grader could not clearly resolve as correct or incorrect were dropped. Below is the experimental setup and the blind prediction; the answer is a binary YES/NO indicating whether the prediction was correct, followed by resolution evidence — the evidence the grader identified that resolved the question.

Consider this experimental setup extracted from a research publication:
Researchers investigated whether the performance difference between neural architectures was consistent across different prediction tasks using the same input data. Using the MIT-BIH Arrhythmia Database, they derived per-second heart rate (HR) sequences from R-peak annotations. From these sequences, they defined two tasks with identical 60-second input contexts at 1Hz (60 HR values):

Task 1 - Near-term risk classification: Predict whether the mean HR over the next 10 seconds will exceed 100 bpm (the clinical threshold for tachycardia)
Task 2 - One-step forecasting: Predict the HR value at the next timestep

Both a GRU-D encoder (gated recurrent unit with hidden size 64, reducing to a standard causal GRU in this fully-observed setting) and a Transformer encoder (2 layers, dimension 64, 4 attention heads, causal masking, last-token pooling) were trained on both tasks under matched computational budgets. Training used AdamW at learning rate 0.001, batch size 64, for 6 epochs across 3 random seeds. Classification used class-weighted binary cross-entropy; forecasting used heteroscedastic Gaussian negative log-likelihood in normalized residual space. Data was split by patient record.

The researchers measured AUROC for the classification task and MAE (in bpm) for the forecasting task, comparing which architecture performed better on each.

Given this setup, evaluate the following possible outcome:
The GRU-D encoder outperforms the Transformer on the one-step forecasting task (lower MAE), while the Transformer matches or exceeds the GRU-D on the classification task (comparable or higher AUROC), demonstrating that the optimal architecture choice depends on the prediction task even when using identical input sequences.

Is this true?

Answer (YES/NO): NO